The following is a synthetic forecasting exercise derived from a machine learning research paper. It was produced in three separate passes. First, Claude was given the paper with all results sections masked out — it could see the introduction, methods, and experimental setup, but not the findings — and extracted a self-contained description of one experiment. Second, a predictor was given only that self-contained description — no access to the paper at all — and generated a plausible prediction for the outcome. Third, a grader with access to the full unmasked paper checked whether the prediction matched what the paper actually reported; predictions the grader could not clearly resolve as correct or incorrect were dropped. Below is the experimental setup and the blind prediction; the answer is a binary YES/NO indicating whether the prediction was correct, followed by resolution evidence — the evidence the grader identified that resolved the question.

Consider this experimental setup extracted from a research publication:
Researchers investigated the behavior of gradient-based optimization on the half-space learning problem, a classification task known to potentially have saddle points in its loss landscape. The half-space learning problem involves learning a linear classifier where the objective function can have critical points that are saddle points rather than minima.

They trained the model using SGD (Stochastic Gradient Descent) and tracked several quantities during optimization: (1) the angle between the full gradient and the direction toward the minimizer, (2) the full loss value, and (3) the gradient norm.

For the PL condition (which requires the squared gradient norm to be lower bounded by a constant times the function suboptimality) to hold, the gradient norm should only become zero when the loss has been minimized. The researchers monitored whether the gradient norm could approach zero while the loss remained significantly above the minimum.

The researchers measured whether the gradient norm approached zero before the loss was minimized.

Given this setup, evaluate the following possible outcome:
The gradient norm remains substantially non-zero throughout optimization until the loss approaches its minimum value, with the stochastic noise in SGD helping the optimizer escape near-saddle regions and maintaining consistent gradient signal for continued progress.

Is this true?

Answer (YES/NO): NO